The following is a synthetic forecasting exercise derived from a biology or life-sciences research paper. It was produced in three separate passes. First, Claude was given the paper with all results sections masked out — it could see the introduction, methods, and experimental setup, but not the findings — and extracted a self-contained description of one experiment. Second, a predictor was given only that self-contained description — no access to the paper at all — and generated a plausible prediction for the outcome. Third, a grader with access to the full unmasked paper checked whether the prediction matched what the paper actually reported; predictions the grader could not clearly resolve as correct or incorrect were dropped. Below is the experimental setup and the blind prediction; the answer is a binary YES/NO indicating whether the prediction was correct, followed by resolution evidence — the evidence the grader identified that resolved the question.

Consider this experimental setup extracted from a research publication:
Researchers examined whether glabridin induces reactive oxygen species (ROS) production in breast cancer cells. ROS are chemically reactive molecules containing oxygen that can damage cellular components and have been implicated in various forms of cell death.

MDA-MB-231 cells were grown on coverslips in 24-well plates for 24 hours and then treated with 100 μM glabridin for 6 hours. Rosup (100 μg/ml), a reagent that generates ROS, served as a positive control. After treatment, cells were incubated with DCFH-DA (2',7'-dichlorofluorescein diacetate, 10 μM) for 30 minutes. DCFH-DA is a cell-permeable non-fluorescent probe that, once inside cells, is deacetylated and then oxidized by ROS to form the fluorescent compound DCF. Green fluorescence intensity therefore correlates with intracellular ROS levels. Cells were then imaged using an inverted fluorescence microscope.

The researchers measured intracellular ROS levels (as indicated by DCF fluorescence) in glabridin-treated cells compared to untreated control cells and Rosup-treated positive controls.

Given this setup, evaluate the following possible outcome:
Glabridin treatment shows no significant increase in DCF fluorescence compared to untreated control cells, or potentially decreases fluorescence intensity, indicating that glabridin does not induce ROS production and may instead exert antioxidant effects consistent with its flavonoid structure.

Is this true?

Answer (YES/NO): NO